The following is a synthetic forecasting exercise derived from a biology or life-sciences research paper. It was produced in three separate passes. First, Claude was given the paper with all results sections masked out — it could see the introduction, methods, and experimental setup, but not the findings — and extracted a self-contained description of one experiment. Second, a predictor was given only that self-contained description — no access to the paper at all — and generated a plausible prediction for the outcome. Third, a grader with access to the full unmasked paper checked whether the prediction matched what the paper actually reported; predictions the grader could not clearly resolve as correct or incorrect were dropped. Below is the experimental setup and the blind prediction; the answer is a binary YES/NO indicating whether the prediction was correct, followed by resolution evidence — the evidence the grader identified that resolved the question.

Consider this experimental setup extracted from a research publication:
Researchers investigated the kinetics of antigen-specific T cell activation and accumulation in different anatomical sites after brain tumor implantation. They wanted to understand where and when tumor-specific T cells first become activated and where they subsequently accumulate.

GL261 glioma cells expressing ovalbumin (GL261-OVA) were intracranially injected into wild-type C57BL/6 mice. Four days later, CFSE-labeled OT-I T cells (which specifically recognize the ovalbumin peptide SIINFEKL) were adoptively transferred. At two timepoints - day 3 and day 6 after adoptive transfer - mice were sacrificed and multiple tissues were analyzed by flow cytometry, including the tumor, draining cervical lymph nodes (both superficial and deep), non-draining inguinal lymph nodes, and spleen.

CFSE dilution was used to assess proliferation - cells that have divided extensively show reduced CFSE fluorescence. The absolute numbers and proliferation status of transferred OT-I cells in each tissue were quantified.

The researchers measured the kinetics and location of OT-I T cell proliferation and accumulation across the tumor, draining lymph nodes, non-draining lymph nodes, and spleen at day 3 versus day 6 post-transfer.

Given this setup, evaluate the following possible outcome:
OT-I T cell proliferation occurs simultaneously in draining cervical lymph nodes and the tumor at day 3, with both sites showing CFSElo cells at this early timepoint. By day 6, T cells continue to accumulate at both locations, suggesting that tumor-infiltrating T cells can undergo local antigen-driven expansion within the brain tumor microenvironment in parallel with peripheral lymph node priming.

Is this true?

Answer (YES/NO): NO